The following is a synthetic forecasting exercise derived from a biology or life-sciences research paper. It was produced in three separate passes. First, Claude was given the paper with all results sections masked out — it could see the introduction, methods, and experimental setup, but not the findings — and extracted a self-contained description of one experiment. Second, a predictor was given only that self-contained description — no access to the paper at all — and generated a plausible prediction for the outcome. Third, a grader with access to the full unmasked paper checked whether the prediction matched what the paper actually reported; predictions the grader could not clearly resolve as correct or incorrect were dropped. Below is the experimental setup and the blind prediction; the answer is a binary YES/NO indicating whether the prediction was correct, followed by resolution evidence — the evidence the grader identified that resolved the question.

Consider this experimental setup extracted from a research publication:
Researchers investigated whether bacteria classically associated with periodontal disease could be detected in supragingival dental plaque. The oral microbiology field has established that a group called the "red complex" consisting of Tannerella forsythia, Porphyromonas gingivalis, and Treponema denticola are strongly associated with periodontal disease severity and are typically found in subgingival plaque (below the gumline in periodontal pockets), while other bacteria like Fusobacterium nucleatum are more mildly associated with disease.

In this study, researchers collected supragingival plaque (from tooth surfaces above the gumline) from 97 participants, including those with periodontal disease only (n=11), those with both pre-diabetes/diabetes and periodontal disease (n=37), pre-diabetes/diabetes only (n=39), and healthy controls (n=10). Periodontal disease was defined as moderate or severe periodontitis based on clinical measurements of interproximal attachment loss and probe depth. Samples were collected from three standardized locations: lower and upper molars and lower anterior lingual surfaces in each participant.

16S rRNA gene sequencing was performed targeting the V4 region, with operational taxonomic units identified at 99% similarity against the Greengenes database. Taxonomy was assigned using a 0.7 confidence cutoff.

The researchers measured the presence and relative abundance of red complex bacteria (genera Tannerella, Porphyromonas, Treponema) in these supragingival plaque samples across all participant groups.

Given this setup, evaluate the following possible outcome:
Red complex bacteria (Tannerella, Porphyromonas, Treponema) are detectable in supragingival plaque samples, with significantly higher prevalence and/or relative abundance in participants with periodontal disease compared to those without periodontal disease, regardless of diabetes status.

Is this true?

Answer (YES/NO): NO